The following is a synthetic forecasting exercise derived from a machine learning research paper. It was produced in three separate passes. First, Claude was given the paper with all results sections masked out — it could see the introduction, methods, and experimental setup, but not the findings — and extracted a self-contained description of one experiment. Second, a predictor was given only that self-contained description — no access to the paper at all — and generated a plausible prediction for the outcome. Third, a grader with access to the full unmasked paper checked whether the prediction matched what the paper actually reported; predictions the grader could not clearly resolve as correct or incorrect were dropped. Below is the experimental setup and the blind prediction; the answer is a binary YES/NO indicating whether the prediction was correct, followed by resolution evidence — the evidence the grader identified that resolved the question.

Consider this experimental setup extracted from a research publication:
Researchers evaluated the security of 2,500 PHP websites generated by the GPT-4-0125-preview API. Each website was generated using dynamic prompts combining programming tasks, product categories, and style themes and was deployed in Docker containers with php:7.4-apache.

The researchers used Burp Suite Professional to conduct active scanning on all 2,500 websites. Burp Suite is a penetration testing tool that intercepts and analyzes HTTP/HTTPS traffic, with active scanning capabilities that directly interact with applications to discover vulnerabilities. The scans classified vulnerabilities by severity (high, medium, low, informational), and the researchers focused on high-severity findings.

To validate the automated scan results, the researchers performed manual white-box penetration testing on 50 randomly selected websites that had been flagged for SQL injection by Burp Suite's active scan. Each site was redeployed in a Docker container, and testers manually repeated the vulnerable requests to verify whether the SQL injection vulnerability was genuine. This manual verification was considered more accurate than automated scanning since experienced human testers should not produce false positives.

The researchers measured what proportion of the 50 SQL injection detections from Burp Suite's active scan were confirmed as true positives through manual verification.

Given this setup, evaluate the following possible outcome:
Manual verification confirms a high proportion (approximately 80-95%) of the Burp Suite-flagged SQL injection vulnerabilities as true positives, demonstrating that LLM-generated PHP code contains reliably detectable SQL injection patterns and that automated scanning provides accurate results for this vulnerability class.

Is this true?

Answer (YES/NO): NO